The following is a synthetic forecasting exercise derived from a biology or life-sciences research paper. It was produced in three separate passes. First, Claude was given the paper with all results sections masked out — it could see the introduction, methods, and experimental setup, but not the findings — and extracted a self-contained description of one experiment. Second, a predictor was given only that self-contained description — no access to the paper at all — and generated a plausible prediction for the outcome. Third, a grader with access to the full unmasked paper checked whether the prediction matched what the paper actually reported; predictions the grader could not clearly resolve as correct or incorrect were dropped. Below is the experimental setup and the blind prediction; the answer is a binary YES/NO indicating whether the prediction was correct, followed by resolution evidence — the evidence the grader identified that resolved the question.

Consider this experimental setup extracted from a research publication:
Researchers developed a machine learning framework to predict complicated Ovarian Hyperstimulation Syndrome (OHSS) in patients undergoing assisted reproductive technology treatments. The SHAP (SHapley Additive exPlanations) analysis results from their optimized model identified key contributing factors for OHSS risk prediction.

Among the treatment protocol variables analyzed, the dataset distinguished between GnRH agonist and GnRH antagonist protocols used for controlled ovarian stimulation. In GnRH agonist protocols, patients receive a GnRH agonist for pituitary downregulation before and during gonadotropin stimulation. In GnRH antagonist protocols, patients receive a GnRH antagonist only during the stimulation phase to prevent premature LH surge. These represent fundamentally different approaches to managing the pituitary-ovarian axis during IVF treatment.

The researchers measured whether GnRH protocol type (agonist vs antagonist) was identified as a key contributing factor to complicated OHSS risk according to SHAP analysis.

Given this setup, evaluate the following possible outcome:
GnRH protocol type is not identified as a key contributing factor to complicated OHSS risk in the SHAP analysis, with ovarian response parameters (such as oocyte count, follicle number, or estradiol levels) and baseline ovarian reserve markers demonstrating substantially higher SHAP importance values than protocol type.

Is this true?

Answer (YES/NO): NO